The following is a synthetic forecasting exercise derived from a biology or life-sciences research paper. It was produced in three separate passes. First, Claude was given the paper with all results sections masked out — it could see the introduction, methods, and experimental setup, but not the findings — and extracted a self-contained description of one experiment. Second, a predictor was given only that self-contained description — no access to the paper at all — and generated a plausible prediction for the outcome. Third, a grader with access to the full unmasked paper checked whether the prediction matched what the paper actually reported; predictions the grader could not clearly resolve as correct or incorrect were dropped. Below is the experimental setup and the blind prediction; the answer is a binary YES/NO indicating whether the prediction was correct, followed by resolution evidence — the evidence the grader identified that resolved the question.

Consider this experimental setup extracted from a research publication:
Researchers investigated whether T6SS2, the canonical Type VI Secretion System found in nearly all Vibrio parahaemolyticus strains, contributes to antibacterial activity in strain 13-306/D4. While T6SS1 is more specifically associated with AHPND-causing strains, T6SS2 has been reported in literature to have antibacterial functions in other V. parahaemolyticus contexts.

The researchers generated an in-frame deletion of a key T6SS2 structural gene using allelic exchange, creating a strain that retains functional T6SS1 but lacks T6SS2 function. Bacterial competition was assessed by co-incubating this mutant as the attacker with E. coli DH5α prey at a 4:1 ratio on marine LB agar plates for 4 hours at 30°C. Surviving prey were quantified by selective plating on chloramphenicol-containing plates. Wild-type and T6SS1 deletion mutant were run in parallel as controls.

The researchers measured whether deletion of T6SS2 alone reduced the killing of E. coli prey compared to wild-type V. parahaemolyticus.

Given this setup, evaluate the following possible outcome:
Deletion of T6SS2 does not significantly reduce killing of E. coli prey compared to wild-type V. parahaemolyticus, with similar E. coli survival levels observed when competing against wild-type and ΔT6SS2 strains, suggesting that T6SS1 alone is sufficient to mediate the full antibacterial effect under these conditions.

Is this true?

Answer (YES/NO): NO